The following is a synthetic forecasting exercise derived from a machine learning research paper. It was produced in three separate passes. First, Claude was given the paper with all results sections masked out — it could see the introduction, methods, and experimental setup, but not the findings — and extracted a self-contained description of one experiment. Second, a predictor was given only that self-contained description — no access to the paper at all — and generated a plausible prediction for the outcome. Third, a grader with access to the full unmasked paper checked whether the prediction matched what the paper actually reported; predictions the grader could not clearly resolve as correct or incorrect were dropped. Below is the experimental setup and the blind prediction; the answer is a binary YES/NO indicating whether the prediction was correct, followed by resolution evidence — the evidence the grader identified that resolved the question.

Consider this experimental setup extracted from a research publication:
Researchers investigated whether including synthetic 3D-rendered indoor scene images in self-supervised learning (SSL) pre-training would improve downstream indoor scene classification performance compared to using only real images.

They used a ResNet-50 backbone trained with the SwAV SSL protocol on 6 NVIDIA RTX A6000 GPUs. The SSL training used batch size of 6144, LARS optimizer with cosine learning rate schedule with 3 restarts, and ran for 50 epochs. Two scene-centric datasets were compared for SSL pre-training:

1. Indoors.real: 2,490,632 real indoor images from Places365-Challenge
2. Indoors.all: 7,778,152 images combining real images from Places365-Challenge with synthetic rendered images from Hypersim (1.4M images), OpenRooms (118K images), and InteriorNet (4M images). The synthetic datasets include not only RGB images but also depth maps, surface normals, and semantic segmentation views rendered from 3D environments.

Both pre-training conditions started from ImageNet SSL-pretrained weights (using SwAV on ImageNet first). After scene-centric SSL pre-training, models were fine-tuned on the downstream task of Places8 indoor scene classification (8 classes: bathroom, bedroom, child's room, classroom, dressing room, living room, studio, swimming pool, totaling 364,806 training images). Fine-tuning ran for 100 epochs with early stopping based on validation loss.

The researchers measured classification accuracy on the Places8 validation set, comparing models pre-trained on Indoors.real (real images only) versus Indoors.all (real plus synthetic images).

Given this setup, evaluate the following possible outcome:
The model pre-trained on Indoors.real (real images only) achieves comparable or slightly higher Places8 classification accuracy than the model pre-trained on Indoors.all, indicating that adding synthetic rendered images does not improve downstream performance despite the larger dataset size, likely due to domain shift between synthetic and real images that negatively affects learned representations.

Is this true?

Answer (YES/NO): YES